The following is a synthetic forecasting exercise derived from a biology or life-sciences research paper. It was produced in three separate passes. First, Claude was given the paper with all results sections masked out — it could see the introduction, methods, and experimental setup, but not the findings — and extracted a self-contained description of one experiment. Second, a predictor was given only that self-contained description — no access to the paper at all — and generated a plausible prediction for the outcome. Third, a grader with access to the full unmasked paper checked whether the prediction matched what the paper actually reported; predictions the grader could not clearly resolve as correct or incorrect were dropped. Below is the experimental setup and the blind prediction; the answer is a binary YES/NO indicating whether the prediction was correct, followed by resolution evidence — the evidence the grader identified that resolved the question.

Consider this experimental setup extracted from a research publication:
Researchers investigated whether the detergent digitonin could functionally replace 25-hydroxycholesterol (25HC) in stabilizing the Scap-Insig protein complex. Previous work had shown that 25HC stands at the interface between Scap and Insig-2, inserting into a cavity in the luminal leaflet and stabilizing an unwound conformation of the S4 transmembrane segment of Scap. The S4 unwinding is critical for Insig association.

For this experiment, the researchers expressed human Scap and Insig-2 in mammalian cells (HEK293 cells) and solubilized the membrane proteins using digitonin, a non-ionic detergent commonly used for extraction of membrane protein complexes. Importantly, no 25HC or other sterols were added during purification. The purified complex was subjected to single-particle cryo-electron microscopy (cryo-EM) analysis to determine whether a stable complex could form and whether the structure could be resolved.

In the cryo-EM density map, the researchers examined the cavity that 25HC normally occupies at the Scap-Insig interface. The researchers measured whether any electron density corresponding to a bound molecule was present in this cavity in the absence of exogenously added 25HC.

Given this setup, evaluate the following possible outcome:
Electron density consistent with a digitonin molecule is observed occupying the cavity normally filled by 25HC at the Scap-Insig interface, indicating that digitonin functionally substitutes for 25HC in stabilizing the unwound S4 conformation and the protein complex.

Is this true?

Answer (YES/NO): YES